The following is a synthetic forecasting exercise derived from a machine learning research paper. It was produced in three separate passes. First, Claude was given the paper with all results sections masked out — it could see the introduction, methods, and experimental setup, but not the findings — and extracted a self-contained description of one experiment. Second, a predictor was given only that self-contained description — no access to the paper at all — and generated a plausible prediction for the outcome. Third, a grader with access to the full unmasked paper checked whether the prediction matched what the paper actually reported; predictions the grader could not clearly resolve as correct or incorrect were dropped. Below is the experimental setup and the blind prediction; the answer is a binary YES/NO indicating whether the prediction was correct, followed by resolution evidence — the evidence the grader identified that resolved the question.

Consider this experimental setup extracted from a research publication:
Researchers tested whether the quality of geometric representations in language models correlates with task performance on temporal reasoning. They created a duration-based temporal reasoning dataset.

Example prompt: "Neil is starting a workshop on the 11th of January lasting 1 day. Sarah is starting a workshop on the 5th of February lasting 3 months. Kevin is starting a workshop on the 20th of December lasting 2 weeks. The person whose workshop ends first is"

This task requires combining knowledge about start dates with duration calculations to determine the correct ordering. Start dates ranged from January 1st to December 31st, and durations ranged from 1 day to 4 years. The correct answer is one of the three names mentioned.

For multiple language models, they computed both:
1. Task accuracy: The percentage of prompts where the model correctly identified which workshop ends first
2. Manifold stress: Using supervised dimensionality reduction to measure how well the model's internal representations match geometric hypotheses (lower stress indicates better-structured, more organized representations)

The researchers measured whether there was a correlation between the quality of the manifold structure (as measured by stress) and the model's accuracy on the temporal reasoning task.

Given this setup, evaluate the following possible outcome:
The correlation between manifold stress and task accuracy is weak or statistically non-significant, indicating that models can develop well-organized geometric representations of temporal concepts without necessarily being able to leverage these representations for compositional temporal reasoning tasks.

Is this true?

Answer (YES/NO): NO